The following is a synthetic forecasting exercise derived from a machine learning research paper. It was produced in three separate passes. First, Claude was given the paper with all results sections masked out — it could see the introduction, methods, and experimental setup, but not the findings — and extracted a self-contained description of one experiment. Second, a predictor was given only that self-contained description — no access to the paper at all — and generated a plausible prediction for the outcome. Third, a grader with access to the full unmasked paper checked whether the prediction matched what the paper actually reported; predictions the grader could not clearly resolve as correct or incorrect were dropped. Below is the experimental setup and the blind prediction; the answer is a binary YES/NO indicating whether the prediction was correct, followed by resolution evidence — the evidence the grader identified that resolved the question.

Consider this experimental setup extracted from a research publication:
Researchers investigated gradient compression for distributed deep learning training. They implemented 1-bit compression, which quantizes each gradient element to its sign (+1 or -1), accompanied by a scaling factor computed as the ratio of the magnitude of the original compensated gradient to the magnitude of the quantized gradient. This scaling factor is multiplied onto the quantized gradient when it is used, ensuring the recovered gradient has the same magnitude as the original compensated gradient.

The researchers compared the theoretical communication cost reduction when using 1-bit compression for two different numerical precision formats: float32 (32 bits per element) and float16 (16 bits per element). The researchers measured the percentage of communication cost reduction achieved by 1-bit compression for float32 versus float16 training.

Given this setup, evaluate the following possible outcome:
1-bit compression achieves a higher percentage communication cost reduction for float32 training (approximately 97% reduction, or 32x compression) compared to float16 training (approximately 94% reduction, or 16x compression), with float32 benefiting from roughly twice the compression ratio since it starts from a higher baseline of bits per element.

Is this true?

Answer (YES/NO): YES